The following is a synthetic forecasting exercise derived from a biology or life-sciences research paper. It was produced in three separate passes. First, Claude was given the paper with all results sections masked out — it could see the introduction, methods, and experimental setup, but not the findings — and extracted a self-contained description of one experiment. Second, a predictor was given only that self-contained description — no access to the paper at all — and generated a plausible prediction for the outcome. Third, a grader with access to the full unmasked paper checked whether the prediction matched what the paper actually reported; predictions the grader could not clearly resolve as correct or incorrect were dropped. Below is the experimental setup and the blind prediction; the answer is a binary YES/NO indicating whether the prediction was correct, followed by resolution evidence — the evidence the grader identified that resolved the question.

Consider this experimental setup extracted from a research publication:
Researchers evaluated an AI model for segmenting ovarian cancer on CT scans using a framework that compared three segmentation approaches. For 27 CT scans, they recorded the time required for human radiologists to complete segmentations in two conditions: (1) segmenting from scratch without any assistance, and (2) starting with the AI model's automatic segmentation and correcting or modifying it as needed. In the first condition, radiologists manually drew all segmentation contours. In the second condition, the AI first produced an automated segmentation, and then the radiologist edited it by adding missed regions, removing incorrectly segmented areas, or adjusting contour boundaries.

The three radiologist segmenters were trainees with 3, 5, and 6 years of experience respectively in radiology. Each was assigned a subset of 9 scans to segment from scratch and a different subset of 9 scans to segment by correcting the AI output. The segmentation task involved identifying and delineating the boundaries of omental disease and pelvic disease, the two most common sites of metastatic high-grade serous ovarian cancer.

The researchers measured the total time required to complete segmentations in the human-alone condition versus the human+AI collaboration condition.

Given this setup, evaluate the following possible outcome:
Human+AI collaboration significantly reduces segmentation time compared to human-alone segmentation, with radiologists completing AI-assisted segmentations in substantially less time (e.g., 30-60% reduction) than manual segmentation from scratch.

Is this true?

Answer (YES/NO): YES